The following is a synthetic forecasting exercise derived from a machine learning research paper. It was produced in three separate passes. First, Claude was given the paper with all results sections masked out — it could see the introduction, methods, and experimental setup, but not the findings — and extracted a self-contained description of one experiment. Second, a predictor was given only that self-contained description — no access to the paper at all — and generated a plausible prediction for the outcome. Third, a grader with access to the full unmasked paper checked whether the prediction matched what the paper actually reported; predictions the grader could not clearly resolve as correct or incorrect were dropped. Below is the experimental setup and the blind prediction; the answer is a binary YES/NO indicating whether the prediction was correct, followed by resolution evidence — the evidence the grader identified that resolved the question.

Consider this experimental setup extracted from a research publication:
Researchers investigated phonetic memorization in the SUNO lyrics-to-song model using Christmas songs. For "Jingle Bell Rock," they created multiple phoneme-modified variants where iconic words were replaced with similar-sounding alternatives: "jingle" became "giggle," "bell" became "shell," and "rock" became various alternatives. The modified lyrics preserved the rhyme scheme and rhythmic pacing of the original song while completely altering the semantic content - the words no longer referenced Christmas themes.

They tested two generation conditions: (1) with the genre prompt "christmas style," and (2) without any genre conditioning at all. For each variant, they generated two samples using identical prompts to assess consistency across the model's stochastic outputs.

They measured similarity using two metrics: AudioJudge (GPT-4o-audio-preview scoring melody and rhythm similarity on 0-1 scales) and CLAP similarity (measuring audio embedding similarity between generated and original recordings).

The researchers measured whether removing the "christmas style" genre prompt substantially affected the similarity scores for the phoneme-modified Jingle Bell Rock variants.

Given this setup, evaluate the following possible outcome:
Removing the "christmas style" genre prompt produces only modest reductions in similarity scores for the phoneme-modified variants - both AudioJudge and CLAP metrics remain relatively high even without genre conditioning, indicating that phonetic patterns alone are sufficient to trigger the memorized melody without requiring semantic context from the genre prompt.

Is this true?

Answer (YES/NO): YES